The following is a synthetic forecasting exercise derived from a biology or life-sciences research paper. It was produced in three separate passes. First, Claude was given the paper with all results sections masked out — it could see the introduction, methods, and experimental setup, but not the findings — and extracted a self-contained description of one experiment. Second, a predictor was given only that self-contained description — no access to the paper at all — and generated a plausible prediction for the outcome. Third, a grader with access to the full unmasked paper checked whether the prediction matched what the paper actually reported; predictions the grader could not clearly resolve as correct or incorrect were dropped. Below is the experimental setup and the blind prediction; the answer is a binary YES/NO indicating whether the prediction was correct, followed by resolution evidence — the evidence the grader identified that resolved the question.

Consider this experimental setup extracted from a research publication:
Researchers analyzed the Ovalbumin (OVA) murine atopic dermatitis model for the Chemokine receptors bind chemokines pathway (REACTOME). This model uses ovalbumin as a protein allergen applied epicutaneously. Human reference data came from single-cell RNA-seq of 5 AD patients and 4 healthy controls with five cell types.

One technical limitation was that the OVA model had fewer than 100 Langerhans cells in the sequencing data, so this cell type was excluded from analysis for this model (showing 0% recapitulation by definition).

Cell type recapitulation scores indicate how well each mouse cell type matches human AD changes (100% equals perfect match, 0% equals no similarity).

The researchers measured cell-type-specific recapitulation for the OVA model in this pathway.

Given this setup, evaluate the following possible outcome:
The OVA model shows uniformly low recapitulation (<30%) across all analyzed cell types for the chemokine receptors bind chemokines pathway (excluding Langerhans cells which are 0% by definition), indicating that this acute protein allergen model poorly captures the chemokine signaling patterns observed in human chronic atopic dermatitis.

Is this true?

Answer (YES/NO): NO